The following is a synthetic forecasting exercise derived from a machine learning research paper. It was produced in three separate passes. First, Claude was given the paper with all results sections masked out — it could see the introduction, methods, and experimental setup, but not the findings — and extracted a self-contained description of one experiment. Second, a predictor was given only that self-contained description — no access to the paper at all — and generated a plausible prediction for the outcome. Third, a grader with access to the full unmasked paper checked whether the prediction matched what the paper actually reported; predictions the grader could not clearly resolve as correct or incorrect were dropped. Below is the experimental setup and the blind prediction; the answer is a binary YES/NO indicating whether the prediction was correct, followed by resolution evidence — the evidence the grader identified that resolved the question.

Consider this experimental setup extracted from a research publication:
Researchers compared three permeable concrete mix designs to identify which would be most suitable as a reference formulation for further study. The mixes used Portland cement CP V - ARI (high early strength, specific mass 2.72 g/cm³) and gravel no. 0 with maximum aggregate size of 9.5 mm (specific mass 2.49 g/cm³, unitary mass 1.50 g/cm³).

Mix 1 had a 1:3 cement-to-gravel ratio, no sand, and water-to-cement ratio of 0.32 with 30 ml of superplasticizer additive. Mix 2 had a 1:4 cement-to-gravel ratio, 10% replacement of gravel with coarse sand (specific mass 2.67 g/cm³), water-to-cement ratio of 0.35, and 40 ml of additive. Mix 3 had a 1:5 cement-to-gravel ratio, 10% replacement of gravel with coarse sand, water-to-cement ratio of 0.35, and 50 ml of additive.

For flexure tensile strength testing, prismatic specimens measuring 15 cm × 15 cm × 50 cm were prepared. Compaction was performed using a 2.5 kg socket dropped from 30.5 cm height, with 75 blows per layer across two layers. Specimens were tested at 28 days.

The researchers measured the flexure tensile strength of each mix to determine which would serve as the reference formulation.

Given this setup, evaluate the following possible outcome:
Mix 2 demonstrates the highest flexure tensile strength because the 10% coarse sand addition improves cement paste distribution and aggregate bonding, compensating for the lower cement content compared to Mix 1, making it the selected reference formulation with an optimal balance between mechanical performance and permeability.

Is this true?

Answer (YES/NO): YES